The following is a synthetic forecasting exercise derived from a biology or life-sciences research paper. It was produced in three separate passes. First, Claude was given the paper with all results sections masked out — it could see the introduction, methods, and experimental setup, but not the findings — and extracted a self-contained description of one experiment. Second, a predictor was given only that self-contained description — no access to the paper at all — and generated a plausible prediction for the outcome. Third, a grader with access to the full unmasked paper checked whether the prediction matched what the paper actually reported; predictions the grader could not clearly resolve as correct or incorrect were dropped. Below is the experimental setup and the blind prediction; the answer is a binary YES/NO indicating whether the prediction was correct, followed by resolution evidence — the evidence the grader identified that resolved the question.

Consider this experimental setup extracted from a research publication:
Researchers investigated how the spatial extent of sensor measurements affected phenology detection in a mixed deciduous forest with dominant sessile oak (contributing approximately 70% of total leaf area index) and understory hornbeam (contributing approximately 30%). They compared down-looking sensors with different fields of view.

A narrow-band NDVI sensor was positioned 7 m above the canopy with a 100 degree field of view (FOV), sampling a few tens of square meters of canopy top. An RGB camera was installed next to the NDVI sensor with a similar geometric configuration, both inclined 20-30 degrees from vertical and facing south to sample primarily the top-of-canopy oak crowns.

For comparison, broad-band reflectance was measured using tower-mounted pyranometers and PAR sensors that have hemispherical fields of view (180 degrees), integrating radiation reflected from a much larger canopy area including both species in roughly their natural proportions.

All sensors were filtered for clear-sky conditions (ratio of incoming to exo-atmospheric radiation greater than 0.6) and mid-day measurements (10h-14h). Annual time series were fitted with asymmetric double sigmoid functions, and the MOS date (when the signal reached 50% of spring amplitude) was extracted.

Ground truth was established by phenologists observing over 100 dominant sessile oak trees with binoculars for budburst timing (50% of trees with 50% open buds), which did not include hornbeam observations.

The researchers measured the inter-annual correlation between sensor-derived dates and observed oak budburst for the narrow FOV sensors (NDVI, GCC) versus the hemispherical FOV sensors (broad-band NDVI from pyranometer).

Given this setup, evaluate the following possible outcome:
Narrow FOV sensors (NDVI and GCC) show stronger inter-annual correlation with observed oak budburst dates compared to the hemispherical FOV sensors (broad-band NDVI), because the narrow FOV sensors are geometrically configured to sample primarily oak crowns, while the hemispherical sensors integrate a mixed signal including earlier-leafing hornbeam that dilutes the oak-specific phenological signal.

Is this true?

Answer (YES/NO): YES